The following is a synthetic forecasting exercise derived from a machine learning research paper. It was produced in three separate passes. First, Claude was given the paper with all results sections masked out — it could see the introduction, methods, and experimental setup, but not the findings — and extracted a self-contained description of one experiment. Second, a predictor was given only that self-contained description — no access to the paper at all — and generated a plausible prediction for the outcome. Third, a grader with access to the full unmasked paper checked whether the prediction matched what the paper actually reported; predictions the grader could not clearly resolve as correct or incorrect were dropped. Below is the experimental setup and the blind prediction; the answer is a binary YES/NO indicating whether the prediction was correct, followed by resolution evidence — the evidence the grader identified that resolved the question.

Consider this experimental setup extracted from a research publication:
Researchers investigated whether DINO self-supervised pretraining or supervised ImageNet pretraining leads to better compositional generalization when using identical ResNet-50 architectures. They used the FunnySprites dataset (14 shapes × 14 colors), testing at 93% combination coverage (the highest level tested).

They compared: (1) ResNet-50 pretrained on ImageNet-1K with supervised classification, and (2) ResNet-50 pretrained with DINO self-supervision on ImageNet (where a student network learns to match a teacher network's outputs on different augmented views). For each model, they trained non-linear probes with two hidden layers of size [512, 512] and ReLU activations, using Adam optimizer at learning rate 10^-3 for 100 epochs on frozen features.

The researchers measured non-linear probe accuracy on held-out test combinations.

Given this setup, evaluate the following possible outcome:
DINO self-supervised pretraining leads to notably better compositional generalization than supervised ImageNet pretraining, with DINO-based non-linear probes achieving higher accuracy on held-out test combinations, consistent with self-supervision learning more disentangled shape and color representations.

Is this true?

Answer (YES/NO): YES